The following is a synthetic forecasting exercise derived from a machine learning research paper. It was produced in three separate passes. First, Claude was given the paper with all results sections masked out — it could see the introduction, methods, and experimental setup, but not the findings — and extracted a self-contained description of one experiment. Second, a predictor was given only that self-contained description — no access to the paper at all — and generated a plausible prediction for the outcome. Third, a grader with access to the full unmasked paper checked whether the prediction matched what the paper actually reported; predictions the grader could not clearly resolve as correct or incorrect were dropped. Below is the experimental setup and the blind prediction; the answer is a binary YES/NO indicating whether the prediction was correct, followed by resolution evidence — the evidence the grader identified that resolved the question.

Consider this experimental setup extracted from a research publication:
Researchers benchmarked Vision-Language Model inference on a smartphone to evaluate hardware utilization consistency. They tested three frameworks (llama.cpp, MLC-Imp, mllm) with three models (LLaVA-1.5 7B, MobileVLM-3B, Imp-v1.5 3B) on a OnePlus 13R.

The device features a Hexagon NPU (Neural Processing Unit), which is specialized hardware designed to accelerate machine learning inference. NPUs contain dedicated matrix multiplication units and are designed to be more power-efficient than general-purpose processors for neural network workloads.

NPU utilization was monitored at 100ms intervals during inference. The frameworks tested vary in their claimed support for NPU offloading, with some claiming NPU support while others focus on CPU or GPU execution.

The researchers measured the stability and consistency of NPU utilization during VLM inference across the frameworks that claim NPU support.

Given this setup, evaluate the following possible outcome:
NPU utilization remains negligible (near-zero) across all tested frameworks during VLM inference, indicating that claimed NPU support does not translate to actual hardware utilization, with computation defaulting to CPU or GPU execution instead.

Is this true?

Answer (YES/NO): YES